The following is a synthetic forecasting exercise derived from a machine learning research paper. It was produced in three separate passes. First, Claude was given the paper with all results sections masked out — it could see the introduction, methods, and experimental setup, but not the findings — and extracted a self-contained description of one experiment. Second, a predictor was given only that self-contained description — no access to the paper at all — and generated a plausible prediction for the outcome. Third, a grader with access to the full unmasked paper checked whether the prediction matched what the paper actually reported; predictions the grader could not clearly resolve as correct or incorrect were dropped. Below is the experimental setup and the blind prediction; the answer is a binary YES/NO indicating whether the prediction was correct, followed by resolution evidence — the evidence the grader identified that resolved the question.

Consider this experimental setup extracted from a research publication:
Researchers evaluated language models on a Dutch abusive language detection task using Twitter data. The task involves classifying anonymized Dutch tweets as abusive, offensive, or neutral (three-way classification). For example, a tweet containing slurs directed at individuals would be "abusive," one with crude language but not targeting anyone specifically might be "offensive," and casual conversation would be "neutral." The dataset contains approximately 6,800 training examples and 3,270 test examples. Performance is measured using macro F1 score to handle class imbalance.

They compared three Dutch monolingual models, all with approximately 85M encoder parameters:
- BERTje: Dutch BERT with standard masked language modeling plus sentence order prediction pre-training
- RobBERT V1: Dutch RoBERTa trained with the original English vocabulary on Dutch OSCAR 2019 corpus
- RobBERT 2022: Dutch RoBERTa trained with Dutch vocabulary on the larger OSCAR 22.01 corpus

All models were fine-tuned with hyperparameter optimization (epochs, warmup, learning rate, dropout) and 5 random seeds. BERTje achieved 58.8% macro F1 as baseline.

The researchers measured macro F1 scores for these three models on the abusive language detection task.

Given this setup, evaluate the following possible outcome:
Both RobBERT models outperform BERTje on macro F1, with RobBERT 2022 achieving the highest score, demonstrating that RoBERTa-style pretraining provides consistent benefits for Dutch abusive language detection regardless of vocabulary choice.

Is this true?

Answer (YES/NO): YES